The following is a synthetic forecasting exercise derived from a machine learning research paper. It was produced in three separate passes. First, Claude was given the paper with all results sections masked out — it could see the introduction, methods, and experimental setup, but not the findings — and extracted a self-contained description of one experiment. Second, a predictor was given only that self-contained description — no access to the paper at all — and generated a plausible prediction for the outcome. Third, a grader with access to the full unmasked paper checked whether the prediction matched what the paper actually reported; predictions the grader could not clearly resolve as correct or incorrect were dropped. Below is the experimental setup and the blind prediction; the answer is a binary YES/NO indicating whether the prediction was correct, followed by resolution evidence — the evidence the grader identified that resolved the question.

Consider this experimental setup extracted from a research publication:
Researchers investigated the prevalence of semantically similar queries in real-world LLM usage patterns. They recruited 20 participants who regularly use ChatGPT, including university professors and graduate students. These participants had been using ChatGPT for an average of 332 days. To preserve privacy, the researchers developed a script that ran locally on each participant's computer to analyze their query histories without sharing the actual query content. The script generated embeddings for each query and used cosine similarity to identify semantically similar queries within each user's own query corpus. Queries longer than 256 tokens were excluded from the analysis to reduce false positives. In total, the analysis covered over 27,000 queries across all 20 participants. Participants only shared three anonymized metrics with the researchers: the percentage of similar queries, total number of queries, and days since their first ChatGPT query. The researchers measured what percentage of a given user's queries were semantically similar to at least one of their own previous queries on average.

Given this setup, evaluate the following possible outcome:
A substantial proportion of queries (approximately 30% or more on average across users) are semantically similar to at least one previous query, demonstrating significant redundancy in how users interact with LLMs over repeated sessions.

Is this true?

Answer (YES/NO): YES